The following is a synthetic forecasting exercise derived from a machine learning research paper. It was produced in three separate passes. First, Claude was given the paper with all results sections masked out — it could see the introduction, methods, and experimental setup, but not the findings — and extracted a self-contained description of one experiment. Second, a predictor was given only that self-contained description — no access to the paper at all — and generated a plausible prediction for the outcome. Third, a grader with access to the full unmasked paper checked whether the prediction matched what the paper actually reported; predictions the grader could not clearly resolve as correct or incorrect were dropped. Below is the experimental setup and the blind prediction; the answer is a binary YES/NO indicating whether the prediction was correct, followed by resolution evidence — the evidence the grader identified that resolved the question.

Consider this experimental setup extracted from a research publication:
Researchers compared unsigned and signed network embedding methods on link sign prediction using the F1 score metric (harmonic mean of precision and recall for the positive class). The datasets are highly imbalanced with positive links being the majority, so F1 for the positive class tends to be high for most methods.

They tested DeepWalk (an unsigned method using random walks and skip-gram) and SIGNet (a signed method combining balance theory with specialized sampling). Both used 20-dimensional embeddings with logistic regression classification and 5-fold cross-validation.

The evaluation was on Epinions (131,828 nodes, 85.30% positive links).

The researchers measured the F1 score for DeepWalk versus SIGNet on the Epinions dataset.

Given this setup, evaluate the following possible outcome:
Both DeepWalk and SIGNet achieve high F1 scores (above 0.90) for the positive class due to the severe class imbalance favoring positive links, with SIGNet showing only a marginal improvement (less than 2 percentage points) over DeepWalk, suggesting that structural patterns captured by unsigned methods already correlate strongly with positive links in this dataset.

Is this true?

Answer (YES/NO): NO